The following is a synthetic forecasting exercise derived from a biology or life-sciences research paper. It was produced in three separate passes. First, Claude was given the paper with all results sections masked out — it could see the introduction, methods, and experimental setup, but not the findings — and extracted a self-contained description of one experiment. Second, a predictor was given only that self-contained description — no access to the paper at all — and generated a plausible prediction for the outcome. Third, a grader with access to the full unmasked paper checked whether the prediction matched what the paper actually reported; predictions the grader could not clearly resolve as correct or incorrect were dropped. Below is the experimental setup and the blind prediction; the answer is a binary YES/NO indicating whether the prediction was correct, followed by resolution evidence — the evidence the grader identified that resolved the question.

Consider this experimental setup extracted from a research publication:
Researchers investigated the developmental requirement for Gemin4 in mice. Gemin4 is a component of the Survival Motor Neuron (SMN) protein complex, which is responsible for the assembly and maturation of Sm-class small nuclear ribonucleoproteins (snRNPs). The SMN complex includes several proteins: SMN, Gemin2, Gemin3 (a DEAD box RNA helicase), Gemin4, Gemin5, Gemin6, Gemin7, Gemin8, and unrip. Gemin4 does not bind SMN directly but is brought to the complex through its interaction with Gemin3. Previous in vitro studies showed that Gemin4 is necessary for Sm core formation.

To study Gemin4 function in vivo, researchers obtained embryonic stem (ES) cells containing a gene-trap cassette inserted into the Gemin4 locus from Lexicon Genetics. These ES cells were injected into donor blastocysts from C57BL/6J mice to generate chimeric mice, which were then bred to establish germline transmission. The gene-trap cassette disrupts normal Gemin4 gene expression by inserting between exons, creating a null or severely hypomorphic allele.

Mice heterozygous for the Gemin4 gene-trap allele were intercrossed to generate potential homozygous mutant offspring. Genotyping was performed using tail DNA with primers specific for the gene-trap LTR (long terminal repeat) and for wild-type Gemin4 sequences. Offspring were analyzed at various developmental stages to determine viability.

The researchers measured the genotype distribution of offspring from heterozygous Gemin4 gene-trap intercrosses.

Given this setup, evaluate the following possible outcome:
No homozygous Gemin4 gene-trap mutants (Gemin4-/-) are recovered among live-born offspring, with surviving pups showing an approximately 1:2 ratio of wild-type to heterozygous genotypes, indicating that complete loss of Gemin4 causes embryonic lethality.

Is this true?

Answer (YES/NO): YES